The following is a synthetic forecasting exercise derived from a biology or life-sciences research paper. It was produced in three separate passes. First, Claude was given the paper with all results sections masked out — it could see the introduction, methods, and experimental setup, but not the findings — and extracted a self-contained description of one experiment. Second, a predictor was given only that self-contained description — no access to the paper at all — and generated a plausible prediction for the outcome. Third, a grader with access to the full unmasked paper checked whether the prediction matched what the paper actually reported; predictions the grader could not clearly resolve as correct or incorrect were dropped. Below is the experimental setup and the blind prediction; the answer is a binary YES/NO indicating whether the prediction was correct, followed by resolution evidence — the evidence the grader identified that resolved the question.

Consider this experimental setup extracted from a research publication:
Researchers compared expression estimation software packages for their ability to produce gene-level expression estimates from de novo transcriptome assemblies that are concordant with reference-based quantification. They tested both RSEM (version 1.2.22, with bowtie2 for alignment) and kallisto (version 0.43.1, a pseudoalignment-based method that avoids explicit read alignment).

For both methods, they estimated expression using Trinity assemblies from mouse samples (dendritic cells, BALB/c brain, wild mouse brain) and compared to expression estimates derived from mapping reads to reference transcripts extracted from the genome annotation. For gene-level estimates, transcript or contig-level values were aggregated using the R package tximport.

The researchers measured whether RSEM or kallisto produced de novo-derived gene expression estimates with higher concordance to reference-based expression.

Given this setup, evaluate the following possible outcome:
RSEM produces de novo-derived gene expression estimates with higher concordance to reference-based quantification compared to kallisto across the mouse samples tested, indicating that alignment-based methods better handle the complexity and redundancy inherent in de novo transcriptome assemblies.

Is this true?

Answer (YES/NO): NO